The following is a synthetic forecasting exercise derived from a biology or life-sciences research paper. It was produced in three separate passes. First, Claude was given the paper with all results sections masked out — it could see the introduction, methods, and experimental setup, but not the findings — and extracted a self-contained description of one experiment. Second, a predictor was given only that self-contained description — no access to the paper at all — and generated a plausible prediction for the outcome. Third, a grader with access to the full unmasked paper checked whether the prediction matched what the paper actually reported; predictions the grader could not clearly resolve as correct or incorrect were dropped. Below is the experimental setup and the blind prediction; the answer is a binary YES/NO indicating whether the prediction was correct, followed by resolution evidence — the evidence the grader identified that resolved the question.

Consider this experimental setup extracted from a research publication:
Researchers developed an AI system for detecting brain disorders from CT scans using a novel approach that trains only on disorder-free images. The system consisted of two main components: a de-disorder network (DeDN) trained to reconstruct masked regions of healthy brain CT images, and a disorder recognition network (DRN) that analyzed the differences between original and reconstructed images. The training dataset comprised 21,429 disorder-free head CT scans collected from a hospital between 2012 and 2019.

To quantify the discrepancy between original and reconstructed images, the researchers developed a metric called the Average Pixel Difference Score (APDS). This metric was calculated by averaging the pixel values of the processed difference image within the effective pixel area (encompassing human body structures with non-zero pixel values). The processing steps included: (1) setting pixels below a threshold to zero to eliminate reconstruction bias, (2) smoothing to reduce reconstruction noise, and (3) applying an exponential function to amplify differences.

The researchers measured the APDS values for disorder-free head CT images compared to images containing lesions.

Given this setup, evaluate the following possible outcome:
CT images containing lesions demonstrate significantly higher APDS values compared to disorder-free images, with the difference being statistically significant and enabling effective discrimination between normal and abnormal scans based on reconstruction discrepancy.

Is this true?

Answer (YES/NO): YES